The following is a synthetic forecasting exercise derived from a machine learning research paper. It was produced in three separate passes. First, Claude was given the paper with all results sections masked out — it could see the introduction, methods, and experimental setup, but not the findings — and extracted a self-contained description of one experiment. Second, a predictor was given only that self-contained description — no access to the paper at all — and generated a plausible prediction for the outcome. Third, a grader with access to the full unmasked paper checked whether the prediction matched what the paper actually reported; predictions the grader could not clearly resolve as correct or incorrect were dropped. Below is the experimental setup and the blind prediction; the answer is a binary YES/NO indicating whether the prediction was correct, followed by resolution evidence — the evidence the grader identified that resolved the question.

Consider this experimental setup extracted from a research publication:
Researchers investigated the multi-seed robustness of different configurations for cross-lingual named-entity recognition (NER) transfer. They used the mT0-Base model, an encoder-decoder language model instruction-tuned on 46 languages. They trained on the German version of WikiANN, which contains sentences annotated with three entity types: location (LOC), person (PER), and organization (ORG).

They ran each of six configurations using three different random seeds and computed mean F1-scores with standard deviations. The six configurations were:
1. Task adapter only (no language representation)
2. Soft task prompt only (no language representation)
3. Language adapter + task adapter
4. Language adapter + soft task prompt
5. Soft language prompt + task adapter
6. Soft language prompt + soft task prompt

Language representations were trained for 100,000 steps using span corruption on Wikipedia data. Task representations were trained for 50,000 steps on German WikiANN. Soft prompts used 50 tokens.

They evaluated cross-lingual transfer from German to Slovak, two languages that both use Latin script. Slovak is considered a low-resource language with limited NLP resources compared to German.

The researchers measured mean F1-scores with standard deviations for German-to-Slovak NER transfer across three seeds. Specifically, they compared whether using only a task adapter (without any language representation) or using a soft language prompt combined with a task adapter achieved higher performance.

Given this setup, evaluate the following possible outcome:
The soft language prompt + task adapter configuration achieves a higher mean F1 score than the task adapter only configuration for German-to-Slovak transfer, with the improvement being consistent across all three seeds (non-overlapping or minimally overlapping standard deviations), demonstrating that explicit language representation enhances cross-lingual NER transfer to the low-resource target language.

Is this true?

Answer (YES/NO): YES